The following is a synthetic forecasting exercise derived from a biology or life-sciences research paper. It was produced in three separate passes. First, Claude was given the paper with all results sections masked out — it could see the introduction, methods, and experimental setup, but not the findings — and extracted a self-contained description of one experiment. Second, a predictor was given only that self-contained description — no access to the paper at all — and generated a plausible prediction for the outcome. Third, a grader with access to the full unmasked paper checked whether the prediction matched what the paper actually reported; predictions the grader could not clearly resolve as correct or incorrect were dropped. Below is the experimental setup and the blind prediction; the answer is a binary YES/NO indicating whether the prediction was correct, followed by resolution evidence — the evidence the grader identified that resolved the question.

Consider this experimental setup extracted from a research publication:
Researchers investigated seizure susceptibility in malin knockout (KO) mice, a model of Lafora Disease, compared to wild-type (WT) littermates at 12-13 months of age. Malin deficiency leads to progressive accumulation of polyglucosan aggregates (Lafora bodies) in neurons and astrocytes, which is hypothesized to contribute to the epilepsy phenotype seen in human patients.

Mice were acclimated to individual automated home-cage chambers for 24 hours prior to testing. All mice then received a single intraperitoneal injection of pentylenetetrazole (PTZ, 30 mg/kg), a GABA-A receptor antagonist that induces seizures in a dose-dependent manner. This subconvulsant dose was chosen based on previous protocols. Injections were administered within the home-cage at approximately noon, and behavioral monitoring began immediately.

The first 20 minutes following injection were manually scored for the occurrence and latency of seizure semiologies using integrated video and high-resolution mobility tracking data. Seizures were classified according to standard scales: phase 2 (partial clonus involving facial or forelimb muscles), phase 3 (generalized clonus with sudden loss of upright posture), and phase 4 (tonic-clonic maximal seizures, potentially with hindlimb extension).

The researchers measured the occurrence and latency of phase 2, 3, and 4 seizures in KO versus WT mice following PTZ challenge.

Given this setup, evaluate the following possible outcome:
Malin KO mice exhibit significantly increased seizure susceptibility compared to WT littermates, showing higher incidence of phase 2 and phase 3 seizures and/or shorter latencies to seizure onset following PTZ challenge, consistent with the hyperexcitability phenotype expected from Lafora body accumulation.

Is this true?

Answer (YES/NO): YES